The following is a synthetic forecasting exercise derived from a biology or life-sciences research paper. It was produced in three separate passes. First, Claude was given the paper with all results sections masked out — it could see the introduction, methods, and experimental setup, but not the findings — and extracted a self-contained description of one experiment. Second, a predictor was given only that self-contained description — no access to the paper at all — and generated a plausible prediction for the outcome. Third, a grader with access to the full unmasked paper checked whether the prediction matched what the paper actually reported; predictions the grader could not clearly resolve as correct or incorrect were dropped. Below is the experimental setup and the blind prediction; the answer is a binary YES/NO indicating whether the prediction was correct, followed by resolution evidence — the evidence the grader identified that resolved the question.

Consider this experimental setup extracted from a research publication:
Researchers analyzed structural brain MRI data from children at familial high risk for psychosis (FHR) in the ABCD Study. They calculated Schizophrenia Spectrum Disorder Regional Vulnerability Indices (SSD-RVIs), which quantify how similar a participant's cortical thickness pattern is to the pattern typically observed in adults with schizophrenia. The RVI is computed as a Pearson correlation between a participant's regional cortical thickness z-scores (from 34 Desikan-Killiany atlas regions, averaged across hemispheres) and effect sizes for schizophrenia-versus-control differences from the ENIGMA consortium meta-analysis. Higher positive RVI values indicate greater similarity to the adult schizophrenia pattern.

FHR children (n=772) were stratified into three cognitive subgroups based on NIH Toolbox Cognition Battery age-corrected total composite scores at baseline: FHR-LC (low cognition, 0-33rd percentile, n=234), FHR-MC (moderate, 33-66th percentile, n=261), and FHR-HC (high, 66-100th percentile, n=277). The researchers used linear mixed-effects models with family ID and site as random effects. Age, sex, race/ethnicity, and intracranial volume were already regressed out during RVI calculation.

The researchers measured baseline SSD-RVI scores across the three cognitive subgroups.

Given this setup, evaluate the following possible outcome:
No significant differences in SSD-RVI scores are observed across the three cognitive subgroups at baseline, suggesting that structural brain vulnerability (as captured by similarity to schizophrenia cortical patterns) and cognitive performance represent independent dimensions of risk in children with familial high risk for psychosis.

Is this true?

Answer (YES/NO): NO